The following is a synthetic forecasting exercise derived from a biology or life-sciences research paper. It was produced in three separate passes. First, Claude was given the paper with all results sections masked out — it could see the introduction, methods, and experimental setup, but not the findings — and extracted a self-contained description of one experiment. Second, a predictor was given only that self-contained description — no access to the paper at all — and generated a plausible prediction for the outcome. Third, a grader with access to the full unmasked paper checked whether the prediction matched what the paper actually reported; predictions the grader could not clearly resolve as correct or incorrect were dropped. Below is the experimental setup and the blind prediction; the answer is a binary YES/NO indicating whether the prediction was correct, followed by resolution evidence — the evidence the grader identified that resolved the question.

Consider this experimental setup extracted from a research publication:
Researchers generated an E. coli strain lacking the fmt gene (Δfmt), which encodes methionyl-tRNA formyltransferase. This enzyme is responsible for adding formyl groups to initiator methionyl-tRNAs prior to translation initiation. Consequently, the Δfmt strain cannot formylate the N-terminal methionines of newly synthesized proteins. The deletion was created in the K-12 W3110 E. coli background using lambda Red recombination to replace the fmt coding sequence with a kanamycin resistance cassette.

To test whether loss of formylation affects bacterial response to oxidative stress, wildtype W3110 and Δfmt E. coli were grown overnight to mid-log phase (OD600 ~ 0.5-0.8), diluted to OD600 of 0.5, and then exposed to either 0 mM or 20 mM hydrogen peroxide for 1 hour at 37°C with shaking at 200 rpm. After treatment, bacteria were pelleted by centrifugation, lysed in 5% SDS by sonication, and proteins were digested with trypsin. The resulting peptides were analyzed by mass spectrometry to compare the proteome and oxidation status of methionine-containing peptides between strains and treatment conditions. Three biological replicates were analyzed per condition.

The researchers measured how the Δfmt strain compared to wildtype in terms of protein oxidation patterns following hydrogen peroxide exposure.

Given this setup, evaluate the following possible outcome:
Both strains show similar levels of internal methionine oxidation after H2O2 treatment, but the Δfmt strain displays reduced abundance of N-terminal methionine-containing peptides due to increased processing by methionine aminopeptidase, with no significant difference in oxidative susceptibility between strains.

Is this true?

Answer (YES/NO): NO